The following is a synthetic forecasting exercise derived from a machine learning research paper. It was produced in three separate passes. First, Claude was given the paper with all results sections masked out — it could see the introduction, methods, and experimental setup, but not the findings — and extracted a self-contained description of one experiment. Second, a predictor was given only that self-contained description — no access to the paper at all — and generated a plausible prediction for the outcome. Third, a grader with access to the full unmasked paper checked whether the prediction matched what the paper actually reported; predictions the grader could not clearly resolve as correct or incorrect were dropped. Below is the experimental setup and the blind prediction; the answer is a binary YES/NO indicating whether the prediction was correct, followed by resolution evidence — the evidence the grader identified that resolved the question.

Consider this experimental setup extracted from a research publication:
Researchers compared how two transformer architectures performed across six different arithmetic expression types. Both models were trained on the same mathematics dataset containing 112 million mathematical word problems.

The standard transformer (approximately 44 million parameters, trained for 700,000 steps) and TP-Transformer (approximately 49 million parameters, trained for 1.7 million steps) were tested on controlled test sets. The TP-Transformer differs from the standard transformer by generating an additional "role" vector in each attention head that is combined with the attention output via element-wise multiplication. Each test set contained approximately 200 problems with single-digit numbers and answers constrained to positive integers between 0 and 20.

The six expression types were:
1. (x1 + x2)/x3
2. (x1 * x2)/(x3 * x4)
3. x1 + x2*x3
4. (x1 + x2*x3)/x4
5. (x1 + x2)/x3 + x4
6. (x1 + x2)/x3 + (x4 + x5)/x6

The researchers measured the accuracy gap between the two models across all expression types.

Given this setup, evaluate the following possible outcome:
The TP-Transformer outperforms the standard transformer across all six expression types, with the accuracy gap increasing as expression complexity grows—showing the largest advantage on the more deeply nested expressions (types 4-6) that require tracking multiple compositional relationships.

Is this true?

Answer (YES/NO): NO